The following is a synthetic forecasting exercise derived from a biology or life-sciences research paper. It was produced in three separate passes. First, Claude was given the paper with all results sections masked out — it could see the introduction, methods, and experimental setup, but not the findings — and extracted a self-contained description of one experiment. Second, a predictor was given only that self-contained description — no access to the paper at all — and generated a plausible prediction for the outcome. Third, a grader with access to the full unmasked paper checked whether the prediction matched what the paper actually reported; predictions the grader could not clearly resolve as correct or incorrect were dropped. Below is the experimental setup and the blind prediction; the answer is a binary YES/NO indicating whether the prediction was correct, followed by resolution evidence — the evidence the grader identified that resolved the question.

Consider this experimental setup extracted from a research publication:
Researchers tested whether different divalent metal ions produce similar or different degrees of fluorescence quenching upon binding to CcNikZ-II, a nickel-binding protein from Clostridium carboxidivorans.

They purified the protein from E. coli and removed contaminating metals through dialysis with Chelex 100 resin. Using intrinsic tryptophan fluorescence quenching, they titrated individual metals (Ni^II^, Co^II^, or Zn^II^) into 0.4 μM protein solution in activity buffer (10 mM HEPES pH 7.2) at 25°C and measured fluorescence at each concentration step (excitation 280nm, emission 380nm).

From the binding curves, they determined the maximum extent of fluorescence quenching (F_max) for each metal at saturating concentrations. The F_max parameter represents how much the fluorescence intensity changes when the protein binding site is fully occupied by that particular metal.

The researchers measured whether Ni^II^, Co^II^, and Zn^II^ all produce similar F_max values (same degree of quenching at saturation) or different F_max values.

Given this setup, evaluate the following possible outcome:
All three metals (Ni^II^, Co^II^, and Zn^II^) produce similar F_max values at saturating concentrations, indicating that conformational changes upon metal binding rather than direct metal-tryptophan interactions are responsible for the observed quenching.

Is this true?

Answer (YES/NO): NO